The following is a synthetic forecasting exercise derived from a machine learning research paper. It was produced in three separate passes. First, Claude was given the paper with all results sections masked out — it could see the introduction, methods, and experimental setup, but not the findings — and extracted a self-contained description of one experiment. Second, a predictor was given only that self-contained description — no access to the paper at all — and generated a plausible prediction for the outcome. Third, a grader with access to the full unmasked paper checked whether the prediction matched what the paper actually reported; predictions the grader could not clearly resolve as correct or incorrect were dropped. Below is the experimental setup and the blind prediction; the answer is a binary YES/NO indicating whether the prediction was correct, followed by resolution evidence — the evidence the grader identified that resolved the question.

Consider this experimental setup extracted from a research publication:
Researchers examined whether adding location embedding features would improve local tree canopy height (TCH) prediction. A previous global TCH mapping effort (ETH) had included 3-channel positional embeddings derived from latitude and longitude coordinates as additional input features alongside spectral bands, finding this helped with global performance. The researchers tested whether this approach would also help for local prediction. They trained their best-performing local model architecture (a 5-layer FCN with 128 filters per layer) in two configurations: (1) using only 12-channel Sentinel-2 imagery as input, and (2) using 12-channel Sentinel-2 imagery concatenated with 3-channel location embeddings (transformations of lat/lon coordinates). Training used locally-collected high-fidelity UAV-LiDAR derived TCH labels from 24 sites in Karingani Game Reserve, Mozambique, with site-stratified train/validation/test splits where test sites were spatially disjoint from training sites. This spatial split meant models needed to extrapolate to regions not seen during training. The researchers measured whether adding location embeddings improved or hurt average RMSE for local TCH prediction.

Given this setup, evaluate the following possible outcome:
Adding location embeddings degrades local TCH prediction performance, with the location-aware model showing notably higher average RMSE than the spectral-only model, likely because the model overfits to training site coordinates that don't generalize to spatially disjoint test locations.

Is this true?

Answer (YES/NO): NO